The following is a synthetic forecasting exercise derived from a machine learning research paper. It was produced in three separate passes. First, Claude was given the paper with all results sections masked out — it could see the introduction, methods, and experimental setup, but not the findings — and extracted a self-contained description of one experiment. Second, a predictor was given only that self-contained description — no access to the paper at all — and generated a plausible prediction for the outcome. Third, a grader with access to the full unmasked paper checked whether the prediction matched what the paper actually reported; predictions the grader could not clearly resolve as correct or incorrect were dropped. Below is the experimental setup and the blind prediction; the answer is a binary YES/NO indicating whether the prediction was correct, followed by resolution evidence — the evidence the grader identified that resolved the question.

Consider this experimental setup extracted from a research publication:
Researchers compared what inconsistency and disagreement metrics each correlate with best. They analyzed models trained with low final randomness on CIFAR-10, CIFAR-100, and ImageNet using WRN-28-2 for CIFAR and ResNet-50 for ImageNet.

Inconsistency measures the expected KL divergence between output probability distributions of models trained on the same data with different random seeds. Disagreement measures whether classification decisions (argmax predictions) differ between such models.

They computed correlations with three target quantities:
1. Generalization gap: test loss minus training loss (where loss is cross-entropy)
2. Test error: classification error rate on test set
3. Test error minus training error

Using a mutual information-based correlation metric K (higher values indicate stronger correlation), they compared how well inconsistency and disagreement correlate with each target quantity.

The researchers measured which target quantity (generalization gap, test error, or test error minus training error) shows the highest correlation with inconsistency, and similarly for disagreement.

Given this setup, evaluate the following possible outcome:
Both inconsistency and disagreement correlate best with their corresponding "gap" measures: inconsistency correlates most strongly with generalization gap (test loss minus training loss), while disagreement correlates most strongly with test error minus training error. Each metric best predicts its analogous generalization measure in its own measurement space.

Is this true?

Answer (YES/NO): NO